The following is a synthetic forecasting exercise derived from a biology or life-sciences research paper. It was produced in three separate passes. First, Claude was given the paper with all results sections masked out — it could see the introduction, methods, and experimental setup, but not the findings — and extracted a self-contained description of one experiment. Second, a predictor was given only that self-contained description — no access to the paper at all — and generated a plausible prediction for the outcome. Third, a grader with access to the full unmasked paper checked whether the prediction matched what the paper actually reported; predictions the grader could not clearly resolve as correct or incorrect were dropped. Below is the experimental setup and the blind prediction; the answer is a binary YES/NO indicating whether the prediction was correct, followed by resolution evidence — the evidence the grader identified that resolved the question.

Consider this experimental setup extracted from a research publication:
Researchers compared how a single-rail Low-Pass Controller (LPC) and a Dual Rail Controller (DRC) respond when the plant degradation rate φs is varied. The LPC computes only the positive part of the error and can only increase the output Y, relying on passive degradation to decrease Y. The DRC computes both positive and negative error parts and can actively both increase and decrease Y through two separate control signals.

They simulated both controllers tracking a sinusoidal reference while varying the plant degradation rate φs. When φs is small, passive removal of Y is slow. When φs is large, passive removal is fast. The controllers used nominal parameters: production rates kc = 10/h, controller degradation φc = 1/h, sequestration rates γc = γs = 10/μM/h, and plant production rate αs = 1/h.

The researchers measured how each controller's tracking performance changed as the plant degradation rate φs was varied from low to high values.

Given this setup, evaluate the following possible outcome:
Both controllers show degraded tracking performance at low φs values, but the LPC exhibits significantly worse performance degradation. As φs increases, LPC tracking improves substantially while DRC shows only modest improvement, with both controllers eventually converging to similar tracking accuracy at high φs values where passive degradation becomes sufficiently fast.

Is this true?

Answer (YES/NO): NO